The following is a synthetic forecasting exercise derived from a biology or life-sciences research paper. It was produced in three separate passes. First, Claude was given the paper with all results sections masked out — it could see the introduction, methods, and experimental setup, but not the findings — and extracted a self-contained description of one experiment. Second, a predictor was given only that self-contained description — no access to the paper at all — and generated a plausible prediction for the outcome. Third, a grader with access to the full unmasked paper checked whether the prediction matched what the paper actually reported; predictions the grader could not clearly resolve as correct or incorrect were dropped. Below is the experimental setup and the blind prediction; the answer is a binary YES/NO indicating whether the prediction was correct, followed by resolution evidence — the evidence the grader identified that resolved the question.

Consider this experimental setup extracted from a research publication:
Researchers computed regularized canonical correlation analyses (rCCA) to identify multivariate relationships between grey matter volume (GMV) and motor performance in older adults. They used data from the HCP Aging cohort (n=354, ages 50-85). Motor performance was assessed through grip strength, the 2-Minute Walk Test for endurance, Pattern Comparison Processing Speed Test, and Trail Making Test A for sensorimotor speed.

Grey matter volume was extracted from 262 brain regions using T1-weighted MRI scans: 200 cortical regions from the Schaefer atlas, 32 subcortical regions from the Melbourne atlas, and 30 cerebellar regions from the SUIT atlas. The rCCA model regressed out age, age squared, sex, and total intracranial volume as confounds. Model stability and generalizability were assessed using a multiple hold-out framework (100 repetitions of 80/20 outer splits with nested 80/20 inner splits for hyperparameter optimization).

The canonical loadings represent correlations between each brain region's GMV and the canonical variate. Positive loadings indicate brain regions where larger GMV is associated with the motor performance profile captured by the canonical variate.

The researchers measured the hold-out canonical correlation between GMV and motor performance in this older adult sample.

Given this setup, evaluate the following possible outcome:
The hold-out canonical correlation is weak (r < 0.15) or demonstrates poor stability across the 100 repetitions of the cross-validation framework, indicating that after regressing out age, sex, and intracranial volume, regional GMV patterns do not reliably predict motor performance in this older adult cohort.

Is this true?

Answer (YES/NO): NO